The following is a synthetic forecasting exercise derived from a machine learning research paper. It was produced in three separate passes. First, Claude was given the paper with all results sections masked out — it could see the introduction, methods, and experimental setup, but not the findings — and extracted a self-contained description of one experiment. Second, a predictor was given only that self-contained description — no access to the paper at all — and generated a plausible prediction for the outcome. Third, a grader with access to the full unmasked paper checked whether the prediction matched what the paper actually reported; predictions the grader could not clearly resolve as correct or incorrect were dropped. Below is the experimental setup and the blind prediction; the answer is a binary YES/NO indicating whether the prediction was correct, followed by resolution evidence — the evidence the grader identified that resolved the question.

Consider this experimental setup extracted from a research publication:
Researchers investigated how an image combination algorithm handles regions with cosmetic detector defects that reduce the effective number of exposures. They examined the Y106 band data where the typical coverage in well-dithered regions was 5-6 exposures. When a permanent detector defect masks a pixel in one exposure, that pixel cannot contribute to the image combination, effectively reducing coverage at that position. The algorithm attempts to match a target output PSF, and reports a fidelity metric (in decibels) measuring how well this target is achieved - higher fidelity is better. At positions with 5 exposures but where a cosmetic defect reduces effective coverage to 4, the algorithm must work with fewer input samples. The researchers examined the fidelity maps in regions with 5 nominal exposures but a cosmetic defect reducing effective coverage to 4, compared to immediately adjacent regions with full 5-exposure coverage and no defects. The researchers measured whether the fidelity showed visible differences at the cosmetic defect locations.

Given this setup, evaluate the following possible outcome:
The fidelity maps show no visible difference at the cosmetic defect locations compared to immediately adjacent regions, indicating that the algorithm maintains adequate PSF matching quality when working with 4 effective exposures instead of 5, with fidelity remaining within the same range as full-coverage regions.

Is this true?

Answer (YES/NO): NO